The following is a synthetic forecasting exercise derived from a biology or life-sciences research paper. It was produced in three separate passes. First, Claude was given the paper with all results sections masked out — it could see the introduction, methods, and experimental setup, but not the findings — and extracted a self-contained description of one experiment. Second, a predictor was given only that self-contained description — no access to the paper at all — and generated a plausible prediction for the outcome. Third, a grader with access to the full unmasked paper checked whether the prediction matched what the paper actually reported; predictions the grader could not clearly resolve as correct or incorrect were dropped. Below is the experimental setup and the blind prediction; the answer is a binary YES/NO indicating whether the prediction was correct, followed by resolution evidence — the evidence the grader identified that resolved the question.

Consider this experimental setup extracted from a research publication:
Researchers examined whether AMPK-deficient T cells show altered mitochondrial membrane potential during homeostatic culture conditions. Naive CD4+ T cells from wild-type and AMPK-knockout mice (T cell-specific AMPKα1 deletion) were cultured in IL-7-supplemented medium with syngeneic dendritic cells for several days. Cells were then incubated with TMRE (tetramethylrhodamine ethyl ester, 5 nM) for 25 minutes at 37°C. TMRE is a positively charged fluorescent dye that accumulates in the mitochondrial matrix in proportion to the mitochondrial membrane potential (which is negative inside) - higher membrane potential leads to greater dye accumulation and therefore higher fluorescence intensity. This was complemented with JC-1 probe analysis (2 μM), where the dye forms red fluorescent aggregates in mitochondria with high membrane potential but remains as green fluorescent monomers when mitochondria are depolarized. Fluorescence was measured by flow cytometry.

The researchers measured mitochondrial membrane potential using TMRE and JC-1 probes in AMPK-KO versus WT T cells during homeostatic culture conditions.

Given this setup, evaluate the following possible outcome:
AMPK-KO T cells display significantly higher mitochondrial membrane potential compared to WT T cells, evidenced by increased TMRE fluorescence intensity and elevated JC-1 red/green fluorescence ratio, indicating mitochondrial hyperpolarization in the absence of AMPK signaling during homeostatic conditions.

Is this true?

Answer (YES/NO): NO